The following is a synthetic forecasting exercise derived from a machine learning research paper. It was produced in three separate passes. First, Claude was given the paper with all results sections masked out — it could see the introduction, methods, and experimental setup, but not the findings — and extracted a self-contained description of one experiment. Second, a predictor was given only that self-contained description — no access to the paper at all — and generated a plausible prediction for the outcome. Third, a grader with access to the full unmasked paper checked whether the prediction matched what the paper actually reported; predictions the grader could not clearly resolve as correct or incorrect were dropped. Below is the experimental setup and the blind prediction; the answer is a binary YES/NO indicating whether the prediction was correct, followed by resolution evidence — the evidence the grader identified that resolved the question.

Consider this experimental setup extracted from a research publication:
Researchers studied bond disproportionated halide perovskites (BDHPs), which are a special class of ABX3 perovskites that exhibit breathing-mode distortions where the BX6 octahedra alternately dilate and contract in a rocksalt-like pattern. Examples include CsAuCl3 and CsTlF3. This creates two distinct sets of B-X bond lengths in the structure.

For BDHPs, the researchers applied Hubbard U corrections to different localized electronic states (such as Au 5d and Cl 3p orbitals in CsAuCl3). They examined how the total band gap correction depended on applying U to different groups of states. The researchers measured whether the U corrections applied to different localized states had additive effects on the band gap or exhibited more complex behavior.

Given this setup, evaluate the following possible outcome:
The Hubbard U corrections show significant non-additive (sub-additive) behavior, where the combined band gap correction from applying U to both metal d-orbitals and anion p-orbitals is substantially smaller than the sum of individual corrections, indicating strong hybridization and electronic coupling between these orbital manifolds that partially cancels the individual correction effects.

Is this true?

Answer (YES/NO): NO